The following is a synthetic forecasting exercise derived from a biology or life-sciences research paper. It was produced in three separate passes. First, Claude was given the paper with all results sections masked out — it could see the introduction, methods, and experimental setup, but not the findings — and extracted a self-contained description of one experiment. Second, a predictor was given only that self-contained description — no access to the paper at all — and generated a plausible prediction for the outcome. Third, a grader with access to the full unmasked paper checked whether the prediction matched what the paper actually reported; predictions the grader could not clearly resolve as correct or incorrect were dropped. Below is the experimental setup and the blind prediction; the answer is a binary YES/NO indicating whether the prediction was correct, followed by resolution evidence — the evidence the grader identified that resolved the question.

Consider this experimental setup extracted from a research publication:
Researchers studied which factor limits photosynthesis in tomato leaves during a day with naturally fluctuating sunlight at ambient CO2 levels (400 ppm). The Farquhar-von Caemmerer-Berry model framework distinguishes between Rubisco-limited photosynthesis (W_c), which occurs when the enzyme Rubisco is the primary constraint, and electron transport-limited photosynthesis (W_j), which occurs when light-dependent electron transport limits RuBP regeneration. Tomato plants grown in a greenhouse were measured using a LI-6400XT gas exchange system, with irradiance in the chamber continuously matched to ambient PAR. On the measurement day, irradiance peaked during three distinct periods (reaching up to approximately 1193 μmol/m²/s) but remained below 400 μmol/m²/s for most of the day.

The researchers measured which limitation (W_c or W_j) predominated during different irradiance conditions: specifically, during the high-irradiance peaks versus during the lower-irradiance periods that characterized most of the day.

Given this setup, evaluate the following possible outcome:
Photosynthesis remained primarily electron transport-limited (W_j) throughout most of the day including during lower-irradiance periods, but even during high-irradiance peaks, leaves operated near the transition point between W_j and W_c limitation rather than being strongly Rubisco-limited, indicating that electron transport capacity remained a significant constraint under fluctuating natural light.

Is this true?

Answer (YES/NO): NO